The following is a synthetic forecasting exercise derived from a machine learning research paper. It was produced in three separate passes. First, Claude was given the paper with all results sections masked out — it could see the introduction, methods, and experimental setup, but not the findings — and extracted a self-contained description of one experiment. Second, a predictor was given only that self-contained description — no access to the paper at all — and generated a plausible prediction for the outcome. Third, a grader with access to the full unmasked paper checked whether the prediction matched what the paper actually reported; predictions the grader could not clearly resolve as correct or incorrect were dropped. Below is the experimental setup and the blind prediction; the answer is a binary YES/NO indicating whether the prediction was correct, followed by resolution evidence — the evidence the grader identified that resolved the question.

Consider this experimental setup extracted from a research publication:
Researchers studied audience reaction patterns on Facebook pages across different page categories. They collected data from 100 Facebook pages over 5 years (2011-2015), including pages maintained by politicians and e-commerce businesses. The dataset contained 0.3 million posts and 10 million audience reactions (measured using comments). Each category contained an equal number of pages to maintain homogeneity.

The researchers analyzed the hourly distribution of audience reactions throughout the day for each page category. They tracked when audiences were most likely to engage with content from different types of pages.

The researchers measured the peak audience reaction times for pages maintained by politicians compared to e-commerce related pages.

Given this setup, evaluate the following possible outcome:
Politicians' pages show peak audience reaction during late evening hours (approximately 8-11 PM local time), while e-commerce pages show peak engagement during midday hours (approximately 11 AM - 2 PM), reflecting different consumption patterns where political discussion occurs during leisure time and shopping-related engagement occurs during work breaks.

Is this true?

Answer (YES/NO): NO